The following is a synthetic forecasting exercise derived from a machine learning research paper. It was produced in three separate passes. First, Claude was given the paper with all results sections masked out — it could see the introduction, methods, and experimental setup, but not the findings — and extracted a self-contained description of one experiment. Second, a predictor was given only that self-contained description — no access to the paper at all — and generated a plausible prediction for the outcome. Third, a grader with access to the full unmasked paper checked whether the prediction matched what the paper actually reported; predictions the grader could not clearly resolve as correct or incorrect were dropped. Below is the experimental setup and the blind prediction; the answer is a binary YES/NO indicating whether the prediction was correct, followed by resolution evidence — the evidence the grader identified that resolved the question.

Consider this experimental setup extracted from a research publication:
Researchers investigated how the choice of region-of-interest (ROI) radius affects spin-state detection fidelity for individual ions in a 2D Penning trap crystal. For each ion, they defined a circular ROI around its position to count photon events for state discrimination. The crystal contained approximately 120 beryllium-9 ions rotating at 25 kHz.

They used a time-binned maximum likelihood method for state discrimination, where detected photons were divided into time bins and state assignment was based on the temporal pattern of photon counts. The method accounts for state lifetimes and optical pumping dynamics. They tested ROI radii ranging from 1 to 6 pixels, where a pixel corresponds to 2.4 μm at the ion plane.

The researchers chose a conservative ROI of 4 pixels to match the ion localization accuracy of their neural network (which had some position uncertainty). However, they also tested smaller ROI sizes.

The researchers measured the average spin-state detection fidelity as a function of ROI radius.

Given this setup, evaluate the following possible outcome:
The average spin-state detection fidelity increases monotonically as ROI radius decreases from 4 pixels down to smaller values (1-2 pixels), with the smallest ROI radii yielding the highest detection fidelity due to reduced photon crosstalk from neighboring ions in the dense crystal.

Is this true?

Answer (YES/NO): NO